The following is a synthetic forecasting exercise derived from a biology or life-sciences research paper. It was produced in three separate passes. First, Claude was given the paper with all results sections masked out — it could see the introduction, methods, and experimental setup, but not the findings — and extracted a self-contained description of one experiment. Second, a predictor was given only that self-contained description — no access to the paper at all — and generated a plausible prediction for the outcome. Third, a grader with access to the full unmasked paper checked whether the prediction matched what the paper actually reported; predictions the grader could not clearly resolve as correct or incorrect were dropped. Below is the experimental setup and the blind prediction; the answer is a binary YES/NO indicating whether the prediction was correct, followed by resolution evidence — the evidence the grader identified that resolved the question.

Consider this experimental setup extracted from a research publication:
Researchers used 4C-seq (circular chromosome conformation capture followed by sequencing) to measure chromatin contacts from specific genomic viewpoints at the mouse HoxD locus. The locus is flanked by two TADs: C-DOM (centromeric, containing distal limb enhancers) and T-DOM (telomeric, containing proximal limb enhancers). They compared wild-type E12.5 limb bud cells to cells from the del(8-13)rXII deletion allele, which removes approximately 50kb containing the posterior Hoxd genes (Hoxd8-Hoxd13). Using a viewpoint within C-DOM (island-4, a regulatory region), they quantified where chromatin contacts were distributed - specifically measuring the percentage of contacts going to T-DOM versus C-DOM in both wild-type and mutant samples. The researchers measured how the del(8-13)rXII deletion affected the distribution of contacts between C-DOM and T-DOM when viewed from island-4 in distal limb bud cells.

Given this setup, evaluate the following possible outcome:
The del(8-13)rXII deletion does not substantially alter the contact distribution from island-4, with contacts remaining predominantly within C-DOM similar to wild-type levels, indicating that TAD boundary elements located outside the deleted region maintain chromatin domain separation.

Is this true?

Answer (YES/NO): NO